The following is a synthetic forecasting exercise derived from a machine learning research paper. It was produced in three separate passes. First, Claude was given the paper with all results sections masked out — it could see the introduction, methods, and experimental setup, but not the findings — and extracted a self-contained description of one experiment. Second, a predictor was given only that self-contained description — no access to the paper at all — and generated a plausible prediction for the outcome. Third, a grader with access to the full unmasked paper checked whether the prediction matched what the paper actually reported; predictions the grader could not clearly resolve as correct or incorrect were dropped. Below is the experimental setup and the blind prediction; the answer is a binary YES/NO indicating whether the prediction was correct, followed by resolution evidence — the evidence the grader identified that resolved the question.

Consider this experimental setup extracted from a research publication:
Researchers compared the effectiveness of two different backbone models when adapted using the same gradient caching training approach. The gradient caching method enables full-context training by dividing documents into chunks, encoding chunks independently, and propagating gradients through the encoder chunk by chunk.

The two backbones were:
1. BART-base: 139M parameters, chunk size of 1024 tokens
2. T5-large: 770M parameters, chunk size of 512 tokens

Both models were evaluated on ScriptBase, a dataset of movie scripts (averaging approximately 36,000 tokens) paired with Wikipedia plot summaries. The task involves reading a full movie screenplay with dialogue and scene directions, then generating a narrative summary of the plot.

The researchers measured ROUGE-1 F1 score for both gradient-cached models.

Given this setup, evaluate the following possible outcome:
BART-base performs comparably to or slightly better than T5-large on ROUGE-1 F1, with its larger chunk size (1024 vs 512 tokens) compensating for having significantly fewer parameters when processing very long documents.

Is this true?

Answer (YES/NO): NO